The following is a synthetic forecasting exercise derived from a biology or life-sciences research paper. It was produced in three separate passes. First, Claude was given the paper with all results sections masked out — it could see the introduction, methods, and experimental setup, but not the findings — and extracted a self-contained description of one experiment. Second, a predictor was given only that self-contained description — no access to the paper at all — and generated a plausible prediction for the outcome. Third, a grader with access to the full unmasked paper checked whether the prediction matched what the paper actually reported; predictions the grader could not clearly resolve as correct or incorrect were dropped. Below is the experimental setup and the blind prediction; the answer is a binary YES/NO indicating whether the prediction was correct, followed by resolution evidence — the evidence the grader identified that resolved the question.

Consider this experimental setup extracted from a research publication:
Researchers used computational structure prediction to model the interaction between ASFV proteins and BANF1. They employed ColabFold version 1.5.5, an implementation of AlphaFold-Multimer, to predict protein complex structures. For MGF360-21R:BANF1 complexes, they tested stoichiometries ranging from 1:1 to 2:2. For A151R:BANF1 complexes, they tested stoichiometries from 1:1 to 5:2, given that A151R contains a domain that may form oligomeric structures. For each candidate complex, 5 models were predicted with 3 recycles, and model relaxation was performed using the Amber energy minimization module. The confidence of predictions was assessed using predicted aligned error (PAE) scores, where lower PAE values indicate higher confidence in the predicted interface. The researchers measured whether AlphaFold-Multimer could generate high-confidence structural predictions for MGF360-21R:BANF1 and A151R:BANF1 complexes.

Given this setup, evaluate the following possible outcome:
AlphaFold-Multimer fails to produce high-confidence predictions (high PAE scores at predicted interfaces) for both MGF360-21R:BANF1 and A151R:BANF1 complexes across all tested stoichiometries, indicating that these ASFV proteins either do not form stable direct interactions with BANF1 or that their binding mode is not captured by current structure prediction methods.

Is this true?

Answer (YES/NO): NO